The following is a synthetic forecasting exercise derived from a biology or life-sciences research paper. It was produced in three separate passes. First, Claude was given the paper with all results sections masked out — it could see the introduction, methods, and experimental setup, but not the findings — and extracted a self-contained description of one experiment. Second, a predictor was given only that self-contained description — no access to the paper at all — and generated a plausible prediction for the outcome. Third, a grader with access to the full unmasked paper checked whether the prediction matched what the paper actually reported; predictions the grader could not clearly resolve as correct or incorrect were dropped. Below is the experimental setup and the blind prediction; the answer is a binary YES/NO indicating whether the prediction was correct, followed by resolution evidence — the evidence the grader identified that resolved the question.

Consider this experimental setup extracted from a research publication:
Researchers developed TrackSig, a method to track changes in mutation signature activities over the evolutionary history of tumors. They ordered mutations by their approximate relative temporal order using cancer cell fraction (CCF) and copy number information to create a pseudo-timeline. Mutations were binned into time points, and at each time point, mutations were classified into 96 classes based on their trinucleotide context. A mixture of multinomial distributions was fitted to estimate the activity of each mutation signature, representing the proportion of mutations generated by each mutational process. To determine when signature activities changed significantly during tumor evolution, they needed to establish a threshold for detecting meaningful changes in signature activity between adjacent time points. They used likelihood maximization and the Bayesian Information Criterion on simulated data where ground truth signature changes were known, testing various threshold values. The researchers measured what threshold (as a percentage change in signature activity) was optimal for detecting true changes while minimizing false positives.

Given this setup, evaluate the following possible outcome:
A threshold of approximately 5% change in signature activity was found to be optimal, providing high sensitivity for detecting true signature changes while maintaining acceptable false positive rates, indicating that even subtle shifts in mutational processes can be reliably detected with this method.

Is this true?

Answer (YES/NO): NO